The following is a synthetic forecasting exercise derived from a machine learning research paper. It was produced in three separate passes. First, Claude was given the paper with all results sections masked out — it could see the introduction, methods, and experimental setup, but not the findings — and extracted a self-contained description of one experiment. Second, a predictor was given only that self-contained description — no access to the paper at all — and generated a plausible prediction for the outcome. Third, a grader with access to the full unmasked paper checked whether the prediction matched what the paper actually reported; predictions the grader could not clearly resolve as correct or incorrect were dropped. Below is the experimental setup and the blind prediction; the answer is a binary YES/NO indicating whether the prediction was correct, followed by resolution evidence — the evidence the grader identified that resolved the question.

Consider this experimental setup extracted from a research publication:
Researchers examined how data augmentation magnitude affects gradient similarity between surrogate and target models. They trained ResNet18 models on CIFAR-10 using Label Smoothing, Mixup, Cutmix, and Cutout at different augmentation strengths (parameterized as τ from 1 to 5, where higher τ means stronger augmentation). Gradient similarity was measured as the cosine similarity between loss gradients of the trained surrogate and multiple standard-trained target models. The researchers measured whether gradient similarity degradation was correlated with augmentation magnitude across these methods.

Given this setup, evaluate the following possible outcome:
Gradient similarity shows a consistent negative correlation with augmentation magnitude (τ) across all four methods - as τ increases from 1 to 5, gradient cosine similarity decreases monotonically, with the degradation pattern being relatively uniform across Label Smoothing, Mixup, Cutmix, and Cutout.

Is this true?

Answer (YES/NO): NO